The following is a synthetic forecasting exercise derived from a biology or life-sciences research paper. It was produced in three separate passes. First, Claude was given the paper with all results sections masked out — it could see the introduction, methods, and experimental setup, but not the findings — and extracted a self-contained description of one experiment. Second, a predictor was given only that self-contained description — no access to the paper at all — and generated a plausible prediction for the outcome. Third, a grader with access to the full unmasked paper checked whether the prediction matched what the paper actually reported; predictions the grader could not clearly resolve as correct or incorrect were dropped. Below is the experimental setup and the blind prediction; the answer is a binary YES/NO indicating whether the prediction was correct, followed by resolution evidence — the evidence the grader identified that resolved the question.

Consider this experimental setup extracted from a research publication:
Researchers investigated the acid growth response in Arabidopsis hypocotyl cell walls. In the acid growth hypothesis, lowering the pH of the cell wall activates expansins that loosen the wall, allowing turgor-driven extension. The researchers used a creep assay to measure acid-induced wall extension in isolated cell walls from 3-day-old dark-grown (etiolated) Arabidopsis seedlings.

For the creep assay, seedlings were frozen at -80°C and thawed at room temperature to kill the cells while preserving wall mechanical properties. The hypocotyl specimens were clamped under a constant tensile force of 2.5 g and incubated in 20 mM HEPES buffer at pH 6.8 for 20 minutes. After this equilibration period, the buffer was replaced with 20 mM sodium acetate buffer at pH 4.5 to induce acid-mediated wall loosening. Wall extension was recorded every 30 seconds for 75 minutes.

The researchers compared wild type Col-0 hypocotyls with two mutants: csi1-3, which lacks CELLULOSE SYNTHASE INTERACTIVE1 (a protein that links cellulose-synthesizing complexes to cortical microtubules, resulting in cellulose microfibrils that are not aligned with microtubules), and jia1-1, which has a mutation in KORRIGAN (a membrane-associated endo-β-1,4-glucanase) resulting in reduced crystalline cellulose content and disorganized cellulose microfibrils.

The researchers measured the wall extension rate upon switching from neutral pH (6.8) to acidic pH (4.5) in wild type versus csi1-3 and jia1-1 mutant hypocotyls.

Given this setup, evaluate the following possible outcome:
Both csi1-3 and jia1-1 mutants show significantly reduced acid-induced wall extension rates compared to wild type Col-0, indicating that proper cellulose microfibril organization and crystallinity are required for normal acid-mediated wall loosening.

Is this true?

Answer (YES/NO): NO